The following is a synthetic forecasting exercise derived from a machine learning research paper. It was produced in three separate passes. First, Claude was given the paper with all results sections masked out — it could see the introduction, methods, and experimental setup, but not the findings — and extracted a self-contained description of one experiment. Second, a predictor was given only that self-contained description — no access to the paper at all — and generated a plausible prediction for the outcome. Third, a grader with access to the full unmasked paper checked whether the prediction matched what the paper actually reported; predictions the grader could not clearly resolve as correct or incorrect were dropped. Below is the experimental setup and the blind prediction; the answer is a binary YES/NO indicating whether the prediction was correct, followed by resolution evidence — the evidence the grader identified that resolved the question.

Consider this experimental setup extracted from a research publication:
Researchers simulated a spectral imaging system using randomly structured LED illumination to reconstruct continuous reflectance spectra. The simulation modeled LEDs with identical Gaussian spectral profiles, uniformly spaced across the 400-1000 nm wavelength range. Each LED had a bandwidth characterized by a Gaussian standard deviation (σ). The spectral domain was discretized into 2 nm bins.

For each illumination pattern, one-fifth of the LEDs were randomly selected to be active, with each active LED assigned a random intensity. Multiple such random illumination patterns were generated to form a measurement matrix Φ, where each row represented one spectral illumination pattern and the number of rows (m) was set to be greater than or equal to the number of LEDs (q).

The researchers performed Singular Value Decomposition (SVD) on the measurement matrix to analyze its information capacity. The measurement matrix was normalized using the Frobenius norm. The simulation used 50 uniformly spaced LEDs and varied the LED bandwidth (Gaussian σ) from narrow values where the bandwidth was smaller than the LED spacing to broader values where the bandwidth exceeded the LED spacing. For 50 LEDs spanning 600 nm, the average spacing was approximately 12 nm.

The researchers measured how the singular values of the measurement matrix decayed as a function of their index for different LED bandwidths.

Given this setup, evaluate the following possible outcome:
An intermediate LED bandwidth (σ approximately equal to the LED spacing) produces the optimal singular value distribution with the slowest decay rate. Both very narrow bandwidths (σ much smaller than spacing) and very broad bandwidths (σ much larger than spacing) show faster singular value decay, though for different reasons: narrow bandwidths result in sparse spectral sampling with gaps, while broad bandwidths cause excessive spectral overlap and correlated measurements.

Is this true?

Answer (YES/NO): NO